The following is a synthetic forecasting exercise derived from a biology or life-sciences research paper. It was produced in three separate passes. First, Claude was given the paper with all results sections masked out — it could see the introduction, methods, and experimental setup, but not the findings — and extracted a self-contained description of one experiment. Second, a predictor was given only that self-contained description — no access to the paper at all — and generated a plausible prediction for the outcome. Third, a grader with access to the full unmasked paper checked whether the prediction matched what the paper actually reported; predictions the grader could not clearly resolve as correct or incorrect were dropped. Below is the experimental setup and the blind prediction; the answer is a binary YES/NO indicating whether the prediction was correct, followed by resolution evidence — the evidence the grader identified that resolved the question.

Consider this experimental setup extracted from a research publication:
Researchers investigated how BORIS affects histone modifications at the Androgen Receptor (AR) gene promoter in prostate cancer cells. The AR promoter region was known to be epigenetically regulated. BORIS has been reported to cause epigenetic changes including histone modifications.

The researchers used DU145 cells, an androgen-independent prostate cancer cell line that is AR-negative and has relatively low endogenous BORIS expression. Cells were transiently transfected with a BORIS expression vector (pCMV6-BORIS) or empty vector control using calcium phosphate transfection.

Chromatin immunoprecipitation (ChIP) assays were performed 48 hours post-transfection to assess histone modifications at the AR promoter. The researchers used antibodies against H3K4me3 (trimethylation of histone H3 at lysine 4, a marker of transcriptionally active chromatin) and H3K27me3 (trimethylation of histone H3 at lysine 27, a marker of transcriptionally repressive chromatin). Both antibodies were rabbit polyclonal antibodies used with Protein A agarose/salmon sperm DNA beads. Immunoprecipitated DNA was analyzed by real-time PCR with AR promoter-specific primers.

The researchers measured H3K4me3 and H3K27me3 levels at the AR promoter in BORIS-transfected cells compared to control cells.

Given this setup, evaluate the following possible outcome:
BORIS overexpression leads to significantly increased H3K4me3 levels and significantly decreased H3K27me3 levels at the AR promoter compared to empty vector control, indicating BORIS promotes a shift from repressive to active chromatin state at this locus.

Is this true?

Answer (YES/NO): YES